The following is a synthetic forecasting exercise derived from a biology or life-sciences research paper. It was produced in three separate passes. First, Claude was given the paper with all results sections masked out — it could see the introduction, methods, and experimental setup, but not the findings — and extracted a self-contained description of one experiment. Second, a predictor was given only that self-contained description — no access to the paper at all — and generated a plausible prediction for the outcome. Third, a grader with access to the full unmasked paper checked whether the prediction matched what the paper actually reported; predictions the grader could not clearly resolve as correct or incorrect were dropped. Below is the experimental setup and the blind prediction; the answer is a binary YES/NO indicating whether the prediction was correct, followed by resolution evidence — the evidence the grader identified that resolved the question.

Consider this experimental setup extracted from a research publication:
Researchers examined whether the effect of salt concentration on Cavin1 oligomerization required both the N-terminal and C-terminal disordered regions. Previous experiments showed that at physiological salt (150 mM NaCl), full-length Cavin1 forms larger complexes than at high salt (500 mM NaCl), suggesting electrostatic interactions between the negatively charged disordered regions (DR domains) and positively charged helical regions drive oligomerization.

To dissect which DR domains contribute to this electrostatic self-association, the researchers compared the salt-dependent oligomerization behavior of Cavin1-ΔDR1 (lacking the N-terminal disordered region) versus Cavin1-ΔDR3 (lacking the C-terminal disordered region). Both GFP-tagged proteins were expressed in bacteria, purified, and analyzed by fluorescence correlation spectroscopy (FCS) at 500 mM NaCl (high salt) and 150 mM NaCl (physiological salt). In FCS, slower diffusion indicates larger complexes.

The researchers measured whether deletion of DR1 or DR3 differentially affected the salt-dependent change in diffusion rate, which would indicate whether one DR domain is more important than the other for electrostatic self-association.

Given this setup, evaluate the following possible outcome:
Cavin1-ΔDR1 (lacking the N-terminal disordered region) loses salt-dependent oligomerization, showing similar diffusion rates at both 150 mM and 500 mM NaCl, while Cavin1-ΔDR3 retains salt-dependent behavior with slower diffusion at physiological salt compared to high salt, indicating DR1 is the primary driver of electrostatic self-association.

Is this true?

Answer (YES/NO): NO